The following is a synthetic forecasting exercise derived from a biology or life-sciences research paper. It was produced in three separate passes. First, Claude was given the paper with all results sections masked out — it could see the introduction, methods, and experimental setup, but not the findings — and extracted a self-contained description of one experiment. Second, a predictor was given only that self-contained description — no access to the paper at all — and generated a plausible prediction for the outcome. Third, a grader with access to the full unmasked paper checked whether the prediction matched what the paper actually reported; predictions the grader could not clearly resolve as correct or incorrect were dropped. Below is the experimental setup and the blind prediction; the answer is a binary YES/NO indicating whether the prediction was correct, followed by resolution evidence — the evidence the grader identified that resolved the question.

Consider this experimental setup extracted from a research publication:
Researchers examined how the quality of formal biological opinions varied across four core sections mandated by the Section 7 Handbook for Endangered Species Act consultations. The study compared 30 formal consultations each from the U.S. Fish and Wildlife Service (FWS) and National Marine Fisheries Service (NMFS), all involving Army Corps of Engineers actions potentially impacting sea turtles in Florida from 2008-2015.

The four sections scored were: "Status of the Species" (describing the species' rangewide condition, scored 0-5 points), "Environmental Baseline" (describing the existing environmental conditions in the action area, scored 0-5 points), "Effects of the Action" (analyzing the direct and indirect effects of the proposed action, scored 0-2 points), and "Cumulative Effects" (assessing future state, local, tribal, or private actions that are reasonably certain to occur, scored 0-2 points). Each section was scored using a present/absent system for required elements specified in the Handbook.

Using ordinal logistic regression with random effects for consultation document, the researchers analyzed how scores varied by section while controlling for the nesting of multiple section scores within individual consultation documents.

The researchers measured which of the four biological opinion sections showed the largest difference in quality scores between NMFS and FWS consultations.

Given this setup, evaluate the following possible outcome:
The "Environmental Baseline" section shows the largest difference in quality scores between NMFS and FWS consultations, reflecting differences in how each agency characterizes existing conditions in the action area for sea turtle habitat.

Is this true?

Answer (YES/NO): YES